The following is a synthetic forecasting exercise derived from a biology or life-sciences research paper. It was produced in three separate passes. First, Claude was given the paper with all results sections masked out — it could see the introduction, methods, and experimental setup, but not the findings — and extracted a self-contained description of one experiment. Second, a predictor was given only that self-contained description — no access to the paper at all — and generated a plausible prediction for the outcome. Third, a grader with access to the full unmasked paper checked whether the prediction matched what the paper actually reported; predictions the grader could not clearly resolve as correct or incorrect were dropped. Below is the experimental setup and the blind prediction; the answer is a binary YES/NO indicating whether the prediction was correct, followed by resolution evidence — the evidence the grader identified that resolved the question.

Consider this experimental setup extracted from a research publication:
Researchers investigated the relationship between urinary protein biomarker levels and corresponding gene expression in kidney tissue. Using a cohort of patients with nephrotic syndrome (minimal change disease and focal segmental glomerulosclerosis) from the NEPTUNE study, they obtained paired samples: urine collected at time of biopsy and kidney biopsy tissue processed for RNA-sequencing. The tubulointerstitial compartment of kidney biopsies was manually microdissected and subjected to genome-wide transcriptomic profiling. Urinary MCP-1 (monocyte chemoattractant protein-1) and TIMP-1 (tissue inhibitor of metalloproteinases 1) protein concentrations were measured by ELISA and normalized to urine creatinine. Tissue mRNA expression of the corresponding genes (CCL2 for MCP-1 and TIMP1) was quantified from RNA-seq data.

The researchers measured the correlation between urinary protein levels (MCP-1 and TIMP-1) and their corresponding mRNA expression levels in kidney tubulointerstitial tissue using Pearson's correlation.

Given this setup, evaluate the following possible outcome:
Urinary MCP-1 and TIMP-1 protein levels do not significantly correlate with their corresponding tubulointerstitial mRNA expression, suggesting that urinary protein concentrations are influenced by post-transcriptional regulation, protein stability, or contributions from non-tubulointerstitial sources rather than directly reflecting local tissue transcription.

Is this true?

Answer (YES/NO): NO